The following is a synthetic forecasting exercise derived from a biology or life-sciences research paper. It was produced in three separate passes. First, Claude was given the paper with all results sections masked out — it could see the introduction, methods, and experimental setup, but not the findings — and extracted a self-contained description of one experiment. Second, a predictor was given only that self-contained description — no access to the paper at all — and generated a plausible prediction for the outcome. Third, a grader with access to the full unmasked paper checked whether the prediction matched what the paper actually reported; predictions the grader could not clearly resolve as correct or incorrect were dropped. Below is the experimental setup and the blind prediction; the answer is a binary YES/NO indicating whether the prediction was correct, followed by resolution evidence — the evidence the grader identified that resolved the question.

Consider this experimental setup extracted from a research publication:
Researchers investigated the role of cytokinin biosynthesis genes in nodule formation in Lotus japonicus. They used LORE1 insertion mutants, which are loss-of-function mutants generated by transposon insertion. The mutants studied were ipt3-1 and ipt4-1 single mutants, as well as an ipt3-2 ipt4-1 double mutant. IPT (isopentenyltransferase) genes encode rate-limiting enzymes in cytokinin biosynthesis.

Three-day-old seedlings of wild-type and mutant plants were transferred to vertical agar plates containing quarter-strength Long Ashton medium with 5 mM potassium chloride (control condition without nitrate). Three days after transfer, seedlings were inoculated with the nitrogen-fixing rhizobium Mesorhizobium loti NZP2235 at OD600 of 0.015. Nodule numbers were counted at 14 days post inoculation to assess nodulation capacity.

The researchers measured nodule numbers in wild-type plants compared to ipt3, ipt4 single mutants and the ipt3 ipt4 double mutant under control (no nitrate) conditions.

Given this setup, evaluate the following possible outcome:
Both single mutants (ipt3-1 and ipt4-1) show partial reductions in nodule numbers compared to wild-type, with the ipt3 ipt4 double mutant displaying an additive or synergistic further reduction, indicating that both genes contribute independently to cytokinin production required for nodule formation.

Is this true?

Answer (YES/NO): NO